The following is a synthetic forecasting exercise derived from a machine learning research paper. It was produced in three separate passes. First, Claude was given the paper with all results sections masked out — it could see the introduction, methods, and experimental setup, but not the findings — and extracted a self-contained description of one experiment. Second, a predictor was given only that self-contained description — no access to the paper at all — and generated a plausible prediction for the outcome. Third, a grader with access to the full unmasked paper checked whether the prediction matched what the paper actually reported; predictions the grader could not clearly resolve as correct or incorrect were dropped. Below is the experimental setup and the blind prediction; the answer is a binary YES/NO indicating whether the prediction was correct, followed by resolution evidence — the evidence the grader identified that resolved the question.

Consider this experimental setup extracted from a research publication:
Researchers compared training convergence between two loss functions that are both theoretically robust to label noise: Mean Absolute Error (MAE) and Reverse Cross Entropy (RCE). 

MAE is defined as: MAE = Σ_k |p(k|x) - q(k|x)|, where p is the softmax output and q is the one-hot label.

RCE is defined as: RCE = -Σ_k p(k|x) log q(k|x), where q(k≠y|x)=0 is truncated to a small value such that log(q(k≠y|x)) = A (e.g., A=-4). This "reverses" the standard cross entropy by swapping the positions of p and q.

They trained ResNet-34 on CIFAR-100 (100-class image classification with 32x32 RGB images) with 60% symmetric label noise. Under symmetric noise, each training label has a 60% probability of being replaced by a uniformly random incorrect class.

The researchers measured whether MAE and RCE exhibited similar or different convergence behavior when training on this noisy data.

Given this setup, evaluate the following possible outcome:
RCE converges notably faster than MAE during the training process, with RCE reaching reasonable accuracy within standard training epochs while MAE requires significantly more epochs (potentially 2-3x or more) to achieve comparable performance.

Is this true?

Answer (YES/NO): NO